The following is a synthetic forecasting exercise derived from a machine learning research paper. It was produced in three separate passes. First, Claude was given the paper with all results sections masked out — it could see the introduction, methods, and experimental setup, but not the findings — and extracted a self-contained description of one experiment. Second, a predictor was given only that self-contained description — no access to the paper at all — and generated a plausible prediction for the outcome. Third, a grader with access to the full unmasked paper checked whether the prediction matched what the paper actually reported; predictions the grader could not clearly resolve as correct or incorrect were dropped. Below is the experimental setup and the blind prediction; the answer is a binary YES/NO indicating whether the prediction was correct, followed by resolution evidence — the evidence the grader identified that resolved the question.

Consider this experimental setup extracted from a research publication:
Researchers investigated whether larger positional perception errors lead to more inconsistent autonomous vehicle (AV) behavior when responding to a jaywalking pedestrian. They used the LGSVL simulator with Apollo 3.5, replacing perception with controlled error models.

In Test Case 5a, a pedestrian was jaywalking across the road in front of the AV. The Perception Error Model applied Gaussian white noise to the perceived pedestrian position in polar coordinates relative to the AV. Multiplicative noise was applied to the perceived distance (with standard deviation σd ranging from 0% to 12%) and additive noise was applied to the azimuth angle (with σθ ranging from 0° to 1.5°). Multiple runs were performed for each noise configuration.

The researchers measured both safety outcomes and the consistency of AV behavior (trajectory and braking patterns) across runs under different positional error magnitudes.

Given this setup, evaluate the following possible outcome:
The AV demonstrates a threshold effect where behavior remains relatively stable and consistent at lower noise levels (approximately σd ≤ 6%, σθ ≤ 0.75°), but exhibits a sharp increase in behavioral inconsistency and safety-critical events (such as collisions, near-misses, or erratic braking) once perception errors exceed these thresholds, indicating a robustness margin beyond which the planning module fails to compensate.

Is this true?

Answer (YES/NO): NO